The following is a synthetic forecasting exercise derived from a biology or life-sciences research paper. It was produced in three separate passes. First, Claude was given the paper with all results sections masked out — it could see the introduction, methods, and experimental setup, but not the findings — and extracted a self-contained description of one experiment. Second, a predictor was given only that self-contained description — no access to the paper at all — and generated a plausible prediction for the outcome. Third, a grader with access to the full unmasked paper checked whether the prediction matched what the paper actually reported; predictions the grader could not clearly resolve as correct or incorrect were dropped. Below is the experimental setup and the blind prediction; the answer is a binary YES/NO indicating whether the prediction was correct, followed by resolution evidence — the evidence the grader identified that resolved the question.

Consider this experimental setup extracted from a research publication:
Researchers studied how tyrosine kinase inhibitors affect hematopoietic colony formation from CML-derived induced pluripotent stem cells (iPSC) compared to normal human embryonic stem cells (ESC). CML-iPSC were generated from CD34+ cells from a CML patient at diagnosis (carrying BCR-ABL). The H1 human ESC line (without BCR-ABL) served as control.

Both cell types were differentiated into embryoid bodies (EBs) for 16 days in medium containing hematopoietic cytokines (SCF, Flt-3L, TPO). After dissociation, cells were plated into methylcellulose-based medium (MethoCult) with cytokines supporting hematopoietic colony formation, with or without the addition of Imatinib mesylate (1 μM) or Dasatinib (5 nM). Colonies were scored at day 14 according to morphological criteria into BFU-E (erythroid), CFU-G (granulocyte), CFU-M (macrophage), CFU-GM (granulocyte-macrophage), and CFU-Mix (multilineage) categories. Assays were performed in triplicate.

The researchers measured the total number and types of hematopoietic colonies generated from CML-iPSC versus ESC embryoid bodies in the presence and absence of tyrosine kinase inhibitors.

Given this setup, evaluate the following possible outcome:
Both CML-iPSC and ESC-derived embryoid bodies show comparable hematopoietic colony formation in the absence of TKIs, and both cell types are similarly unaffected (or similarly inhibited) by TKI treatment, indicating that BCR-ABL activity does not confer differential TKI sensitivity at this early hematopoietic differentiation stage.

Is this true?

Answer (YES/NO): NO